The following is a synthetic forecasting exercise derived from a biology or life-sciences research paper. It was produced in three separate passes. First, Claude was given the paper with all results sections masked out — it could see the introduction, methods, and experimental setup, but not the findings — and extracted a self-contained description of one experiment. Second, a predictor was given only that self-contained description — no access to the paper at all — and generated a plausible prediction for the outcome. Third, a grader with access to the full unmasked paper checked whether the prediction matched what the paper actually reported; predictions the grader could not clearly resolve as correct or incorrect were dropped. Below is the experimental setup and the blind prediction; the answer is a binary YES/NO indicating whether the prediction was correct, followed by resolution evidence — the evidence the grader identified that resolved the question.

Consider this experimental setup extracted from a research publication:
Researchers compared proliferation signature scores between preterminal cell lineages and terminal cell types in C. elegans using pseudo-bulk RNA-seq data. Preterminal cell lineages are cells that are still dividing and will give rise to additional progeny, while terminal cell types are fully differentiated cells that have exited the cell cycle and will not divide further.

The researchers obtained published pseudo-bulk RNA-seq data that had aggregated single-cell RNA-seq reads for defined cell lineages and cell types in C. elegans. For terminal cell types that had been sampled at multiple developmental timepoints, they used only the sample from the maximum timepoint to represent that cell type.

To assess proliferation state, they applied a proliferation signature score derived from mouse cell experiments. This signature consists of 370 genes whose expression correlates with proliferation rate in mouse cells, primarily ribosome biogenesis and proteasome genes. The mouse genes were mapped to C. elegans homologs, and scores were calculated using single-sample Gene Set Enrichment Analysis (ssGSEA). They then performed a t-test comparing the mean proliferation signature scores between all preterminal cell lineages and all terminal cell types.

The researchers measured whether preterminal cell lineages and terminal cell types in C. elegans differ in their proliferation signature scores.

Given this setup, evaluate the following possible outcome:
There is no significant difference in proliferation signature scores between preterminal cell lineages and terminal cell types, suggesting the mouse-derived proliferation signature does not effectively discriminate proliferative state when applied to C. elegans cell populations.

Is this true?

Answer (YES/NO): NO